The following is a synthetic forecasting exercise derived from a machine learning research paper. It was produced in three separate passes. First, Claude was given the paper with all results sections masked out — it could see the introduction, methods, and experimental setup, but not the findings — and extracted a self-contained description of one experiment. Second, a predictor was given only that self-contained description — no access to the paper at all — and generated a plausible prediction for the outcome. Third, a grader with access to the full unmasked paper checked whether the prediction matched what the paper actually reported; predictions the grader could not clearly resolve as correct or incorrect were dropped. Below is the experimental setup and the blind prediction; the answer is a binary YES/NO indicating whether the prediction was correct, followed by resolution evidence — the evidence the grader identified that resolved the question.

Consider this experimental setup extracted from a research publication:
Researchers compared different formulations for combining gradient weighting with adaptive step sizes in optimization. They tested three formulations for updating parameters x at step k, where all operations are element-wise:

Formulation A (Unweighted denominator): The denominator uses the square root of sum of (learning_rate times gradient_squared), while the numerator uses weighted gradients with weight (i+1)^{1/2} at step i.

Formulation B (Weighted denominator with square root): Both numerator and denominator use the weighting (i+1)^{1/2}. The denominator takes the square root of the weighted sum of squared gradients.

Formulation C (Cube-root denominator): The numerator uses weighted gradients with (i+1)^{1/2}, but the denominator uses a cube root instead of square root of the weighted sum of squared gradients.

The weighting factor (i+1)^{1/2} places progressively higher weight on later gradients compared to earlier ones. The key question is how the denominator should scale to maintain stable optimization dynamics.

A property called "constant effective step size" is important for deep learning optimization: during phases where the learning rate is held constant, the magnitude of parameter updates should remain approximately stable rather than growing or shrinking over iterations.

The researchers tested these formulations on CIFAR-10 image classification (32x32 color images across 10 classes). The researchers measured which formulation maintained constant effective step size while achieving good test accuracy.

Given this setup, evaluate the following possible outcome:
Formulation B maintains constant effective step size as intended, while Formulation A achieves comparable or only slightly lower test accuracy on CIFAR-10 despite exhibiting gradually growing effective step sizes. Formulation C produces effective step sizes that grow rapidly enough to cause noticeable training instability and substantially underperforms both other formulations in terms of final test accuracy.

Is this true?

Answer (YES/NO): NO